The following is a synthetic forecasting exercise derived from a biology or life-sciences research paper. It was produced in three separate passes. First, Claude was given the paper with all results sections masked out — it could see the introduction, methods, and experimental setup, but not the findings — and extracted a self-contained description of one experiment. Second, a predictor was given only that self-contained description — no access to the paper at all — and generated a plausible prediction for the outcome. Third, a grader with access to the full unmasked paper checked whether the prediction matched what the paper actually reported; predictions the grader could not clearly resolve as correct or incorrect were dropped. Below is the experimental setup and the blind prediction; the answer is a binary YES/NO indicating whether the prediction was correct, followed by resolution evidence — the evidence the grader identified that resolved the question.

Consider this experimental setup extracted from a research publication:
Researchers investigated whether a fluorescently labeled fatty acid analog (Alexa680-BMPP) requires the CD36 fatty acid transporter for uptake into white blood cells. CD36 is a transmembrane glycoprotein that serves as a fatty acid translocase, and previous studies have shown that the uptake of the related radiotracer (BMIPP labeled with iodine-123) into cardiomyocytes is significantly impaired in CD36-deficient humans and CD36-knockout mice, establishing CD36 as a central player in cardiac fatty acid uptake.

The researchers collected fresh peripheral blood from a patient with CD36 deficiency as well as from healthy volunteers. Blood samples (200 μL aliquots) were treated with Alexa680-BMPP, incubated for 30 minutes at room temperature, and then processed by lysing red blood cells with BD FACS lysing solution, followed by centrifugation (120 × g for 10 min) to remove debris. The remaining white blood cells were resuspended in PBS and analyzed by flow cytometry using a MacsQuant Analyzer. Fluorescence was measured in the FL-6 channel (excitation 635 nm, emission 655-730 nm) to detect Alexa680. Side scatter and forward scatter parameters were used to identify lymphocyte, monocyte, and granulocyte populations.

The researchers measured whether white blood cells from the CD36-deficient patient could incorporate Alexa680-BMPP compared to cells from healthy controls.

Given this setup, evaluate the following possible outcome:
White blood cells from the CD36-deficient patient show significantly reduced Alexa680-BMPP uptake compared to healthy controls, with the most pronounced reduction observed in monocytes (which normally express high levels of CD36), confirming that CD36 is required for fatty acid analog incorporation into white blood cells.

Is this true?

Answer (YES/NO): NO